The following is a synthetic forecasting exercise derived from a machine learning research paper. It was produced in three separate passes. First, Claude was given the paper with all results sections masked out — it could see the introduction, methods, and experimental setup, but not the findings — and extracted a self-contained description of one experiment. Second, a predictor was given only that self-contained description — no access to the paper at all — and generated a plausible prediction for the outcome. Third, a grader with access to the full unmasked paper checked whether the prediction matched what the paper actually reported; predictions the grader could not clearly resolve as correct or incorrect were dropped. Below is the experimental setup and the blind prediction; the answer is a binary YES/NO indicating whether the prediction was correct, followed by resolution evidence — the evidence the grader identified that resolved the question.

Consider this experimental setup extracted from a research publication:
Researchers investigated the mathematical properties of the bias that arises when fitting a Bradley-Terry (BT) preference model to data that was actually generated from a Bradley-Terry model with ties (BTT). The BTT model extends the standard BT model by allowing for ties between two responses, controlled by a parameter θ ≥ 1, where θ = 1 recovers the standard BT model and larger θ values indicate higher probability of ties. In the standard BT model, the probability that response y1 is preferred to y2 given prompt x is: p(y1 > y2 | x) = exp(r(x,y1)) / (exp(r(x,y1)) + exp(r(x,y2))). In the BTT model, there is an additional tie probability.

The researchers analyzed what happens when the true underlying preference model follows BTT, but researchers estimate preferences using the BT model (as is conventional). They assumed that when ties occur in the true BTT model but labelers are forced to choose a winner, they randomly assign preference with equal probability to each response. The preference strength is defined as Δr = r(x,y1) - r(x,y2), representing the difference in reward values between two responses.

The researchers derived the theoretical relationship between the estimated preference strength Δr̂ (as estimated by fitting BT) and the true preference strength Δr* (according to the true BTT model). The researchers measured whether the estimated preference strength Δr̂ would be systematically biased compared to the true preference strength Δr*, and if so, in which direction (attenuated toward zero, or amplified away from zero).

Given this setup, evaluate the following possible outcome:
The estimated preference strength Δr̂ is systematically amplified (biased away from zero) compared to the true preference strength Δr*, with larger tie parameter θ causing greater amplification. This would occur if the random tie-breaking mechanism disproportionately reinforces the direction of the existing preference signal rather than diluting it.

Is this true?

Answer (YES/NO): NO